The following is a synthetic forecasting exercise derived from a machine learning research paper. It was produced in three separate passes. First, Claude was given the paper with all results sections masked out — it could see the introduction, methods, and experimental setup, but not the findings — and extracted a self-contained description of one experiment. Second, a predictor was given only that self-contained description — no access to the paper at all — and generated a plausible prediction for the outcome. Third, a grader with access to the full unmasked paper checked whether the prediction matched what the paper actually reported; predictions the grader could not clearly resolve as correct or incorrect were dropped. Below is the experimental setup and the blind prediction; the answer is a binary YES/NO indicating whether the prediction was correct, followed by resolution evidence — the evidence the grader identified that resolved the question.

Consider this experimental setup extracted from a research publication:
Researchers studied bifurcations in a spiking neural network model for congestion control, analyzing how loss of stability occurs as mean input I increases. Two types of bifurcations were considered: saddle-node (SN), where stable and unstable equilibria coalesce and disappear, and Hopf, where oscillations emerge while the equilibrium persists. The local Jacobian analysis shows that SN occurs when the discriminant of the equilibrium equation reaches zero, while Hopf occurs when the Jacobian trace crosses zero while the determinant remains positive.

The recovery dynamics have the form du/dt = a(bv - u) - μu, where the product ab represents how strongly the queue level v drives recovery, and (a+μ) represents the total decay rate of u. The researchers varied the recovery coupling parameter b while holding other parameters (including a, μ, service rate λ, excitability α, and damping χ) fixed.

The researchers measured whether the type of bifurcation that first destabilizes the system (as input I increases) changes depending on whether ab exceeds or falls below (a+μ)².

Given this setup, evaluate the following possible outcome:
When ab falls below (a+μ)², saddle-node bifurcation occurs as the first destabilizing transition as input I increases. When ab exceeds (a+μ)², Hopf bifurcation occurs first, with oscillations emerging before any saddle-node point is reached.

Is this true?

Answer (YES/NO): YES